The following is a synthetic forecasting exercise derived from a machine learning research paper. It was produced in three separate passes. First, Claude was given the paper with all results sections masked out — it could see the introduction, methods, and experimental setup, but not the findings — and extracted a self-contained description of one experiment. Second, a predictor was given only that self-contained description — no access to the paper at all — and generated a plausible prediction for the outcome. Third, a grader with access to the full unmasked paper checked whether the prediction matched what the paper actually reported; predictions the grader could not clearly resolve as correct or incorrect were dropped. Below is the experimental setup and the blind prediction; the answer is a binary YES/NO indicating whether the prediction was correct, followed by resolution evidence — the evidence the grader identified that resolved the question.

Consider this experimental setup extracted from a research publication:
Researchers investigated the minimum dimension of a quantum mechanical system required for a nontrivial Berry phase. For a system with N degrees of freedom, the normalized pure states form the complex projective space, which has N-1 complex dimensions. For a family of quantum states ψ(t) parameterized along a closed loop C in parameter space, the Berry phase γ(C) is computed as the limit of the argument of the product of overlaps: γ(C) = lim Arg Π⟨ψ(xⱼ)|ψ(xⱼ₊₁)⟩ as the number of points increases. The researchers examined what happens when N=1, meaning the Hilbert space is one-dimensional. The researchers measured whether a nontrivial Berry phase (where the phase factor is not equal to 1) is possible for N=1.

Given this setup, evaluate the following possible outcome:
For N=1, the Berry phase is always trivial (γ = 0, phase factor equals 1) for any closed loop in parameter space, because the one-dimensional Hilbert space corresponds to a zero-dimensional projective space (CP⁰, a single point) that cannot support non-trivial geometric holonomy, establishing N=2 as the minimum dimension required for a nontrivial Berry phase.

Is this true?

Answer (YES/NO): YES